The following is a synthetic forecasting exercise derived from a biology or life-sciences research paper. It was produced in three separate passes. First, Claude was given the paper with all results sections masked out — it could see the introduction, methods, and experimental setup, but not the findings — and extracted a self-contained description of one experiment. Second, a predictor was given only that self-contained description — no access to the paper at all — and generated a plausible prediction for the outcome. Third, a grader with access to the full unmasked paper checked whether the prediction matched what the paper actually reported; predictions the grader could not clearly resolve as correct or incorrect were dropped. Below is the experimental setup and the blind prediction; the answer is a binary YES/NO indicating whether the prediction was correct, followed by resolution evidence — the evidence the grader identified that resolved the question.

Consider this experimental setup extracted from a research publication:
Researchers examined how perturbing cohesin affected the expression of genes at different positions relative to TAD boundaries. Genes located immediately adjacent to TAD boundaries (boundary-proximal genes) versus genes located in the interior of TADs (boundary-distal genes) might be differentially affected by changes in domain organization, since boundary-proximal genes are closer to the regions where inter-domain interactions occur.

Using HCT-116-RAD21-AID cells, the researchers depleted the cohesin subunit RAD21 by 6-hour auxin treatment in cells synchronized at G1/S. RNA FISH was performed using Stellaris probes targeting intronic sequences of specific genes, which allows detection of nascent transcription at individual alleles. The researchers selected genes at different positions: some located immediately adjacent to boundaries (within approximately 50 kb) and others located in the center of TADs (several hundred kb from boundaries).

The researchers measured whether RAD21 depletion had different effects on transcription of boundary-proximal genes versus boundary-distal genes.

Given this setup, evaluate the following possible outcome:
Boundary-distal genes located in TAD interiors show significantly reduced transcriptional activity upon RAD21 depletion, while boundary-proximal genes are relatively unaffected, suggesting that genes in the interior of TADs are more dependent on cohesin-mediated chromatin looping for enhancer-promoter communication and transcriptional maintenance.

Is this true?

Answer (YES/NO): NO